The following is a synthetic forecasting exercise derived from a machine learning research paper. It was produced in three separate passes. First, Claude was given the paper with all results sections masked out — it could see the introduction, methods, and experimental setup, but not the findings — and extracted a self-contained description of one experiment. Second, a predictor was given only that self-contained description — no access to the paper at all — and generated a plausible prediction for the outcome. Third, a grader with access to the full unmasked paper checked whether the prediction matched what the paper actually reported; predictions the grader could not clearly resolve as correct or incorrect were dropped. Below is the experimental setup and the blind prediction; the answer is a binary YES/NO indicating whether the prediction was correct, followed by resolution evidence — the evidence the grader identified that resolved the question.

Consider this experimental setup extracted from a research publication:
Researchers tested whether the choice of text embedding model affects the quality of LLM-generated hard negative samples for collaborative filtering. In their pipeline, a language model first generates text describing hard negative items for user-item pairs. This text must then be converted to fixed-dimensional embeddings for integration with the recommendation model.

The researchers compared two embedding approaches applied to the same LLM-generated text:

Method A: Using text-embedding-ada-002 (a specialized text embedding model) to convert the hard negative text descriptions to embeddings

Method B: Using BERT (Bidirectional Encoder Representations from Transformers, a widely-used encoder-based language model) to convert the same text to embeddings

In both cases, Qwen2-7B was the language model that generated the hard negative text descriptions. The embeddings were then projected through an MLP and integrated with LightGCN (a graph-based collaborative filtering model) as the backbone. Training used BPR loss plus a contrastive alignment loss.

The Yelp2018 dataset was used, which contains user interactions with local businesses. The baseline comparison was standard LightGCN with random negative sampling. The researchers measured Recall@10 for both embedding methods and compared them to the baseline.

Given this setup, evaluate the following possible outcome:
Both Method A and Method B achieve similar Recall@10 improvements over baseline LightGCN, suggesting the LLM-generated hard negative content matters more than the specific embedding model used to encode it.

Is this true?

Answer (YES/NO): NO